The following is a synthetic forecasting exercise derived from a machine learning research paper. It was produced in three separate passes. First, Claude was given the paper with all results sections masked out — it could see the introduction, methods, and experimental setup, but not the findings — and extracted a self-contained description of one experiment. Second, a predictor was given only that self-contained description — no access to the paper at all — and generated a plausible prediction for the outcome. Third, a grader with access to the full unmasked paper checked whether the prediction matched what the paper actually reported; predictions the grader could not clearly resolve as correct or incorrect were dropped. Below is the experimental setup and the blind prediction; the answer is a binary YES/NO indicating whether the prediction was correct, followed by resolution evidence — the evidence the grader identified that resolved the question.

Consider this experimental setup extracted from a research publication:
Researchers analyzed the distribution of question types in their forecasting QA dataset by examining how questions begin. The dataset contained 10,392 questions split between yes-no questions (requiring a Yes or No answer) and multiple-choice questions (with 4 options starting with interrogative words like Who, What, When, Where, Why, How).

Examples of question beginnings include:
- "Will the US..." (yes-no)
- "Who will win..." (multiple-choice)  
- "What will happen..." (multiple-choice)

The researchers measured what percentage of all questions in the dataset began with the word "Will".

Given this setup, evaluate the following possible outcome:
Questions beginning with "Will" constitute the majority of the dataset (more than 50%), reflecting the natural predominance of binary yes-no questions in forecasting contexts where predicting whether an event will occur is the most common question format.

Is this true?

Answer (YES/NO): NO